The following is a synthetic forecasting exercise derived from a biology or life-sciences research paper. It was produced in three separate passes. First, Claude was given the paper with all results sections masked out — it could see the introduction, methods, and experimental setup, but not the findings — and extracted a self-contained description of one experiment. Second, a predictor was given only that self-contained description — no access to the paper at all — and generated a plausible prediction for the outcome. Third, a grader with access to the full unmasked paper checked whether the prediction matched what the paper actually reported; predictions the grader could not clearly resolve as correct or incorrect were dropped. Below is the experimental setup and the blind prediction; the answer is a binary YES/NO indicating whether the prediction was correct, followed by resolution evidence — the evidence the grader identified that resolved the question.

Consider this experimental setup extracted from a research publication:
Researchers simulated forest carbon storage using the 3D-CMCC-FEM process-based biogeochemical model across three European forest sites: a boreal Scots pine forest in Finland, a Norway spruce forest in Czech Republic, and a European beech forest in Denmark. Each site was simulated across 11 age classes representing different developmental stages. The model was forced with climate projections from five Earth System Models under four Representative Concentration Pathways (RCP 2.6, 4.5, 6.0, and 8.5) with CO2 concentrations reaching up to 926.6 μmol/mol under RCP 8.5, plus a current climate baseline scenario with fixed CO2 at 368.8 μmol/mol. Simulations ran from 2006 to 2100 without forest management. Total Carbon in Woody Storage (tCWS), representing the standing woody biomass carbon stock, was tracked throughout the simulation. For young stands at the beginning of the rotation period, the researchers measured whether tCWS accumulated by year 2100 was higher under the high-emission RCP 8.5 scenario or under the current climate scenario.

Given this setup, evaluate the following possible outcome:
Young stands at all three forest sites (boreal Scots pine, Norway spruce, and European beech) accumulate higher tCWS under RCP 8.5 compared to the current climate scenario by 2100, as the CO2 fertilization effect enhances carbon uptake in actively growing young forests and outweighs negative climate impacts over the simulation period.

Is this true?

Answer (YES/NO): NO